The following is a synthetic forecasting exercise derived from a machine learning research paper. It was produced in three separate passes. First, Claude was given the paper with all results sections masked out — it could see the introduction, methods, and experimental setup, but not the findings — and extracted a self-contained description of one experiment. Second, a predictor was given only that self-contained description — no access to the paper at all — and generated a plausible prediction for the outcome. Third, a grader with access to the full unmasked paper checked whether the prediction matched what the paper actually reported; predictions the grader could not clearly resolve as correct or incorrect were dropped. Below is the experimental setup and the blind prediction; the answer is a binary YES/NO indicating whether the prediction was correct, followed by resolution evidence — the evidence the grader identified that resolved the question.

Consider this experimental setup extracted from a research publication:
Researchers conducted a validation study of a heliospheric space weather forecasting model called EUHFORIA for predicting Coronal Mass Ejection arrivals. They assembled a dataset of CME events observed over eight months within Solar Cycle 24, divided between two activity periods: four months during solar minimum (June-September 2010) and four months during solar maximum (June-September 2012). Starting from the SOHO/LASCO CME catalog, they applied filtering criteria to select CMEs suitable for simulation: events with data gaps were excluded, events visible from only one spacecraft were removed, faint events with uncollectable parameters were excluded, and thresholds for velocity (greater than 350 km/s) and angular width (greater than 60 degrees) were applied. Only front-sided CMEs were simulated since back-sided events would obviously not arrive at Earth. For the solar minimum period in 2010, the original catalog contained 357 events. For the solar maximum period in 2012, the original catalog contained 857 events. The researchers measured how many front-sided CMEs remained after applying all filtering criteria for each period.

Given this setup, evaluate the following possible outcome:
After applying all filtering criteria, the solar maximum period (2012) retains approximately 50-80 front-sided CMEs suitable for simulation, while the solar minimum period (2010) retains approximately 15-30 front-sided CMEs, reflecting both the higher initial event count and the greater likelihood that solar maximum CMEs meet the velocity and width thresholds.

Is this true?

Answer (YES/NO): NO